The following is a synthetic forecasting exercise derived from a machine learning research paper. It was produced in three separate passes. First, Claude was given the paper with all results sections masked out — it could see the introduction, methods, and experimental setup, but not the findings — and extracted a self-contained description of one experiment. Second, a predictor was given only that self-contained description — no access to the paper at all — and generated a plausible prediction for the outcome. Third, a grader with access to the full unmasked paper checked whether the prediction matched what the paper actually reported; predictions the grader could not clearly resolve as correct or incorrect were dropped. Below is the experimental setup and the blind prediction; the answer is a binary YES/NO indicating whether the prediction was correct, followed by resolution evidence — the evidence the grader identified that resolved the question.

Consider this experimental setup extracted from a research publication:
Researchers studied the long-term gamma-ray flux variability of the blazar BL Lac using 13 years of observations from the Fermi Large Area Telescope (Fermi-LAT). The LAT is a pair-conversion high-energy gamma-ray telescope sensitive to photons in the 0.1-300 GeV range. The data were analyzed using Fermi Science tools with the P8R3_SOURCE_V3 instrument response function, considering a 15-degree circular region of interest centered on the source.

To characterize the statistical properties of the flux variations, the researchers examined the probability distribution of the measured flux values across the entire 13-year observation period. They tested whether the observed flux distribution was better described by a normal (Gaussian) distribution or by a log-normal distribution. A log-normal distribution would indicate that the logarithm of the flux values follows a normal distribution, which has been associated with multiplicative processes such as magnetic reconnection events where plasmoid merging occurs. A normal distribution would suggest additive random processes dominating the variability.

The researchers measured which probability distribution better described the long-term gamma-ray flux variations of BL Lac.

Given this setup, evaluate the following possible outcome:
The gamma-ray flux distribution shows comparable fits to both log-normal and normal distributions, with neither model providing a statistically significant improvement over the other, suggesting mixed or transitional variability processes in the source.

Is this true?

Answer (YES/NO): NO